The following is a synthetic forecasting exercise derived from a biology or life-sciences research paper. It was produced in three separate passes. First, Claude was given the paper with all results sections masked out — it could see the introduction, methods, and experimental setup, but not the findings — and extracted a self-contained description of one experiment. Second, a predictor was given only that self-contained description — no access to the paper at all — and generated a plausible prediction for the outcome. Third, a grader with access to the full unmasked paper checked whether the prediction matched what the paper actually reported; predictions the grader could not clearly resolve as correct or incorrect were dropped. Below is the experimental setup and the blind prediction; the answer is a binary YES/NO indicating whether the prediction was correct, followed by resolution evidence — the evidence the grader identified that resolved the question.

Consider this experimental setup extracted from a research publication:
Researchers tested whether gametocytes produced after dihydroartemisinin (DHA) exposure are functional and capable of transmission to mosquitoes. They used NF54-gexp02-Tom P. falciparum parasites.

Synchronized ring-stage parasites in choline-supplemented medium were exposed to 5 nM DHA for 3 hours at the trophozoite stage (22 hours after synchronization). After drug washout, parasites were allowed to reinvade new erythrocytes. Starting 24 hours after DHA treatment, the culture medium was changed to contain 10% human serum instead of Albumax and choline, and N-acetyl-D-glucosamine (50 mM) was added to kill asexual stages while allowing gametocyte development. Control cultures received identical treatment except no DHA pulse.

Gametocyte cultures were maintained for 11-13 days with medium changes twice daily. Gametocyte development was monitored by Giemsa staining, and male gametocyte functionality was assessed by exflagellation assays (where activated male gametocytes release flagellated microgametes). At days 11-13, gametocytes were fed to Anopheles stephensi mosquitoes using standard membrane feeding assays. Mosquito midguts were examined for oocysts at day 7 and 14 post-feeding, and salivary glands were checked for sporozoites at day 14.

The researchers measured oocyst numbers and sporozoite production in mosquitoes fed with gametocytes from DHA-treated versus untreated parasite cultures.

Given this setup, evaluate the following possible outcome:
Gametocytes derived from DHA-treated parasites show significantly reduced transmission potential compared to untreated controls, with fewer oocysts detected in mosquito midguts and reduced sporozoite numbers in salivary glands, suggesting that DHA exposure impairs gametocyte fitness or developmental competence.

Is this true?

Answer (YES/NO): NO